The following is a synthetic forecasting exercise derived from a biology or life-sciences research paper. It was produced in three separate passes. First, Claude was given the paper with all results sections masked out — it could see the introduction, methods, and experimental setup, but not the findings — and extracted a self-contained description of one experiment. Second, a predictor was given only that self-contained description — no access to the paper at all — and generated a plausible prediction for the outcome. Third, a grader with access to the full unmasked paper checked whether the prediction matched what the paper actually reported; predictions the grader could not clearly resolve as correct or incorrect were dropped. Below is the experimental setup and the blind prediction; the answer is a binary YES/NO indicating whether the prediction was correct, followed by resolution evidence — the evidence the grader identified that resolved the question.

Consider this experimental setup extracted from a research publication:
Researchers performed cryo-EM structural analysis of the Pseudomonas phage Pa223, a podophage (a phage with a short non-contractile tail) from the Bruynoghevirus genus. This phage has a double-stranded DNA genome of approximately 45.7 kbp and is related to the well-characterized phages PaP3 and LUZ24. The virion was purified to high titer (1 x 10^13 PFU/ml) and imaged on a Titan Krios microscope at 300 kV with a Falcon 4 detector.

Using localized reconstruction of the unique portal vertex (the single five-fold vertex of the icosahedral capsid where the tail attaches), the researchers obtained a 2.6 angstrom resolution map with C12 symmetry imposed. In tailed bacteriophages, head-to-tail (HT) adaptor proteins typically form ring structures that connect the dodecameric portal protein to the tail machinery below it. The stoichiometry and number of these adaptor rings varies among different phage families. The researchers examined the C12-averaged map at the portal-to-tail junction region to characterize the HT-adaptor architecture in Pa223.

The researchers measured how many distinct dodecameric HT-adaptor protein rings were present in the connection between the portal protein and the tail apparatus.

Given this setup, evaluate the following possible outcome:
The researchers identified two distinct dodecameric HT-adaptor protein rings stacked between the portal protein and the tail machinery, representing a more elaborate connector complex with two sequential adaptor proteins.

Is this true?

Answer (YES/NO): YES